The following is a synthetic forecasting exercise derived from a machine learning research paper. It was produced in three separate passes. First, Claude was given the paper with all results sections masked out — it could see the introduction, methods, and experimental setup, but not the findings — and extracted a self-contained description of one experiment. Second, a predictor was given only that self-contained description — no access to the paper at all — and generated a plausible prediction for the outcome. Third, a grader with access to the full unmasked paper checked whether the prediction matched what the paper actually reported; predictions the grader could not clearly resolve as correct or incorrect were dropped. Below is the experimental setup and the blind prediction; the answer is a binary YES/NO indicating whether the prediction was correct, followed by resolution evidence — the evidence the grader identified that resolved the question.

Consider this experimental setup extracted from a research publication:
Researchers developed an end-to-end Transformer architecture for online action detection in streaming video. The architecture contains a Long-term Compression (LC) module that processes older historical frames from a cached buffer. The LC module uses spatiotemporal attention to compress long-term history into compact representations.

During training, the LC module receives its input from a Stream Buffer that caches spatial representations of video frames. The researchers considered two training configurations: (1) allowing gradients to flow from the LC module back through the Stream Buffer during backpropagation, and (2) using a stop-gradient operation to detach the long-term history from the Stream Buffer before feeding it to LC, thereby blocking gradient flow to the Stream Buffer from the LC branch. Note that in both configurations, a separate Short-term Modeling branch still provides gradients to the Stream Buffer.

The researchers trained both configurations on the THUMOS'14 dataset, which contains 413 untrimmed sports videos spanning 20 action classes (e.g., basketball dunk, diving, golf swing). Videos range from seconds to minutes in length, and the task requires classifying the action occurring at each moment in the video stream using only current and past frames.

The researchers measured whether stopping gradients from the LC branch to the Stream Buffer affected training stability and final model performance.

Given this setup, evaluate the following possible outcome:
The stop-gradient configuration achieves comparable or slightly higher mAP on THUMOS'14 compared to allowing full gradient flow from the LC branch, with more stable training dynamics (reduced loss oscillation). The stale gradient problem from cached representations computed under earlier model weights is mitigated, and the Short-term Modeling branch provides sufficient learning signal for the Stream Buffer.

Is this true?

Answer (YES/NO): NO